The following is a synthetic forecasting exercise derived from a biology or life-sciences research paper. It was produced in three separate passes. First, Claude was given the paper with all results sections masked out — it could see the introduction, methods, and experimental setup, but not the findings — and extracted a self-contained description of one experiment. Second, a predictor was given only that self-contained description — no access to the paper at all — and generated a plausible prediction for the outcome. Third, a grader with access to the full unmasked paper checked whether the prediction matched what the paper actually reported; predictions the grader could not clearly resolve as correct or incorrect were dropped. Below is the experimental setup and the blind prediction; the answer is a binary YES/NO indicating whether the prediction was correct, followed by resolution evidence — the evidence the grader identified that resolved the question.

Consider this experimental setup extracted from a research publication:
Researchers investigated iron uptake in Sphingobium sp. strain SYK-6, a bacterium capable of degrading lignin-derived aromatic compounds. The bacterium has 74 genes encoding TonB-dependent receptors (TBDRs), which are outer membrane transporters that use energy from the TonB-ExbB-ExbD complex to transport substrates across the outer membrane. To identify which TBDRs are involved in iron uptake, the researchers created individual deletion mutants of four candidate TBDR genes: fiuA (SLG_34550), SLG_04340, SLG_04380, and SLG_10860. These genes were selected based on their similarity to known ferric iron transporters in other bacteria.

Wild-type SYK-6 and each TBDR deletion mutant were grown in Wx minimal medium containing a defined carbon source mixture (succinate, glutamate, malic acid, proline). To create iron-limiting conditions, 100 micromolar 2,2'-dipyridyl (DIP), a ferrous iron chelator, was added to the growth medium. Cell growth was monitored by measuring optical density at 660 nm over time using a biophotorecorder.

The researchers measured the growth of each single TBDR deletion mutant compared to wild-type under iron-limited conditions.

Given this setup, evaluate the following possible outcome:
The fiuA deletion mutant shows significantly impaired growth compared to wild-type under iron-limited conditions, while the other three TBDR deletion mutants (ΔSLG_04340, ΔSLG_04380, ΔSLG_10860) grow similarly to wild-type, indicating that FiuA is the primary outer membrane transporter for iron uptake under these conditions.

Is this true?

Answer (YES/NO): YES